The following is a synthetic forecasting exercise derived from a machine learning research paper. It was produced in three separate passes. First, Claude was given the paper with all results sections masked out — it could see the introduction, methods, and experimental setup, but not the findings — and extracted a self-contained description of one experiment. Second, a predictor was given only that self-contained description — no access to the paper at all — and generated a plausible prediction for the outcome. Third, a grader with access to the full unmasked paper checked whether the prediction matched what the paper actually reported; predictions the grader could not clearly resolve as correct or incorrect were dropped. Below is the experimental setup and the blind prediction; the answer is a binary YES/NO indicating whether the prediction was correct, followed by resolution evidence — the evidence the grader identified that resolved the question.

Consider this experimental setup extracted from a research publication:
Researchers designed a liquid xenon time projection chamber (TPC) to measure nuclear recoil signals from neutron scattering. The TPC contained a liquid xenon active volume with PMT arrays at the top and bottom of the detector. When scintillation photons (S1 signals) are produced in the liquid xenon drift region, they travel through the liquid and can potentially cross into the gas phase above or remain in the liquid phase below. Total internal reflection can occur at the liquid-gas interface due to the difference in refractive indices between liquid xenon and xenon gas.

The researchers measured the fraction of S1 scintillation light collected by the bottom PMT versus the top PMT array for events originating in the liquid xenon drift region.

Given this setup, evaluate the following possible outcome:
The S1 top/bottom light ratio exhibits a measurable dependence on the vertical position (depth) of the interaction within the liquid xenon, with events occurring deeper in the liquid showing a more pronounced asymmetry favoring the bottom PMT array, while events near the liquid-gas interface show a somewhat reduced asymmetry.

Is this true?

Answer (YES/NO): YES